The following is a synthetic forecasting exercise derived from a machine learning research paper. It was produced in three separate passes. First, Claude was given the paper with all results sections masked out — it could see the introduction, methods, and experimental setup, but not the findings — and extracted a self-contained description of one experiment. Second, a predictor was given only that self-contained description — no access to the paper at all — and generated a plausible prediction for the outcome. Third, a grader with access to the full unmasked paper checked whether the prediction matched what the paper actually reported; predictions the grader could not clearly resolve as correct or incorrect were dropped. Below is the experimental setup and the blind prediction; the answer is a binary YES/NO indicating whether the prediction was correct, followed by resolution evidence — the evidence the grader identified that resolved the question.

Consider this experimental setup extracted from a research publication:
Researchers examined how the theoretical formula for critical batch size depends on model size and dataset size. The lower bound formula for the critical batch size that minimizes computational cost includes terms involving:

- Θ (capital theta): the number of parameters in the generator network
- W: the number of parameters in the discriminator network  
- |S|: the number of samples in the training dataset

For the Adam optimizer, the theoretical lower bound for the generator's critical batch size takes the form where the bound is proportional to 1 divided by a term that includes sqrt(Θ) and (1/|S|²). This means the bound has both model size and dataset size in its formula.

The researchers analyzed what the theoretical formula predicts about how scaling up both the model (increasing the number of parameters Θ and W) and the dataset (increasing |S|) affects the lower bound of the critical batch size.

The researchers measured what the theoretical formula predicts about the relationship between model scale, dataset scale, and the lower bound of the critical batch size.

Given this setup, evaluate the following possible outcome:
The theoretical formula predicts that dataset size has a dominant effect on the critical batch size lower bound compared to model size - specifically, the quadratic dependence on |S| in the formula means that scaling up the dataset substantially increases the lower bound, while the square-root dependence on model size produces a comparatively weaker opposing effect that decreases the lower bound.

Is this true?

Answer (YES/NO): NO